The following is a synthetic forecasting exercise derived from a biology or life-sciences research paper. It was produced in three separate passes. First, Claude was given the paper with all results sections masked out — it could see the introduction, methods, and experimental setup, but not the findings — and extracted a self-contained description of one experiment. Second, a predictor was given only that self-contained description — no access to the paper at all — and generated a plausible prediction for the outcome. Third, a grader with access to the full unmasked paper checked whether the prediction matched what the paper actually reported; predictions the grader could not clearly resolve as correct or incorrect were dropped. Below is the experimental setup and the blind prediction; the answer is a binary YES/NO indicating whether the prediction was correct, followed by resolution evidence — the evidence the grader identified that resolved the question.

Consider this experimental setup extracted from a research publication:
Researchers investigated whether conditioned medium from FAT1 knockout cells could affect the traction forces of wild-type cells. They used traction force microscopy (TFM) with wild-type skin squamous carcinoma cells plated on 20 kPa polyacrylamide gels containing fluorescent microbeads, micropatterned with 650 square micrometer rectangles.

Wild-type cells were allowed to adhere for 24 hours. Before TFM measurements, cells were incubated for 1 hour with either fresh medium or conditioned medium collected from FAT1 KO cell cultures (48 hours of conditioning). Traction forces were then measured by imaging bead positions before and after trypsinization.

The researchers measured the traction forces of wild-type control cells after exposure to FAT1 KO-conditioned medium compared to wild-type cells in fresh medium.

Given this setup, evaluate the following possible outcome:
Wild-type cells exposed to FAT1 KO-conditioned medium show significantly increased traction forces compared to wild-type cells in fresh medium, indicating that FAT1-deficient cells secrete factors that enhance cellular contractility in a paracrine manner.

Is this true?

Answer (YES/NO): NO